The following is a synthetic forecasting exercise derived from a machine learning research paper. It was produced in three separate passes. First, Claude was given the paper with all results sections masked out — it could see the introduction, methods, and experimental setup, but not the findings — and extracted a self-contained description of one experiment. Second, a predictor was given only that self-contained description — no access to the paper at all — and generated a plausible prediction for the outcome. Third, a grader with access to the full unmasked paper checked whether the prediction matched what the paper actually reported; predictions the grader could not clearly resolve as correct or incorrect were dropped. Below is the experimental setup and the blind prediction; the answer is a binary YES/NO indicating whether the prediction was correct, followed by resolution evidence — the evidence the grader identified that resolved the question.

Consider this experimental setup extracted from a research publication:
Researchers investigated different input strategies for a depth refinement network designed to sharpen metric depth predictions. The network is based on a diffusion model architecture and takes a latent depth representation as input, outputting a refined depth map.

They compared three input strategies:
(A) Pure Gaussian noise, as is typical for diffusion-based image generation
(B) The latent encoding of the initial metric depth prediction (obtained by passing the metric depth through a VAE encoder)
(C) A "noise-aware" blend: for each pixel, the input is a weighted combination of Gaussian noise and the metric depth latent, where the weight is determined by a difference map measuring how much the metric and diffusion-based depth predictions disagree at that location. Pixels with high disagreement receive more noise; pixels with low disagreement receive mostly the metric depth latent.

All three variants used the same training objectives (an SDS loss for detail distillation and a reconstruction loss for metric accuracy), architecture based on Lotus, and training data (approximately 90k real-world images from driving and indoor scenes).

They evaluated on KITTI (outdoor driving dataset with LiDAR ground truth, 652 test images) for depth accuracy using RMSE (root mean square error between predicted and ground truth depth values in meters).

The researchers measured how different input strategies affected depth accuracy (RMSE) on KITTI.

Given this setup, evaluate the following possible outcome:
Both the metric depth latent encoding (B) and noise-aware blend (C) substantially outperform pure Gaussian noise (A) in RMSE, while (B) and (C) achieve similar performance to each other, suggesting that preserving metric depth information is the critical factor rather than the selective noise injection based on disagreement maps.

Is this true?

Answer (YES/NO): NO